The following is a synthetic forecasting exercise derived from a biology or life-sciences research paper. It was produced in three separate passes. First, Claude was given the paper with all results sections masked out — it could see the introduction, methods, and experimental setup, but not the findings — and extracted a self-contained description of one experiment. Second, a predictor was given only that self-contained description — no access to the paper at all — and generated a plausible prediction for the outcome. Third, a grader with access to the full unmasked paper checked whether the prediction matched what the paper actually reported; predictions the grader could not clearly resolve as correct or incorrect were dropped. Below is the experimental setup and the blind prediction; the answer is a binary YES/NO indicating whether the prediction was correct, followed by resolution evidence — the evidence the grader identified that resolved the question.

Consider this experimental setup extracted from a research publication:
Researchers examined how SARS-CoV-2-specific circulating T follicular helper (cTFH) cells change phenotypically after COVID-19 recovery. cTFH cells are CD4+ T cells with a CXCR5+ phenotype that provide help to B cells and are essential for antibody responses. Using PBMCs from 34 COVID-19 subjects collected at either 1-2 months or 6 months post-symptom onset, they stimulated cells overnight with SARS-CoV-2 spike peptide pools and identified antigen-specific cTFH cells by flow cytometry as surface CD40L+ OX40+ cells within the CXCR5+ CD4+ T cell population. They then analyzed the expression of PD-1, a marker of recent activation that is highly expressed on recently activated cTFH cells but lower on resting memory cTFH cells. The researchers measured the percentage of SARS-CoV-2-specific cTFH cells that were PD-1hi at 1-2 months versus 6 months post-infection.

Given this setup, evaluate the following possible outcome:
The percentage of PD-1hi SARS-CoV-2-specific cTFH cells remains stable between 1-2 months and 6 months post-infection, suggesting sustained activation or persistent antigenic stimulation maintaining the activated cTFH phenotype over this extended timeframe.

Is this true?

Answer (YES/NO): NO